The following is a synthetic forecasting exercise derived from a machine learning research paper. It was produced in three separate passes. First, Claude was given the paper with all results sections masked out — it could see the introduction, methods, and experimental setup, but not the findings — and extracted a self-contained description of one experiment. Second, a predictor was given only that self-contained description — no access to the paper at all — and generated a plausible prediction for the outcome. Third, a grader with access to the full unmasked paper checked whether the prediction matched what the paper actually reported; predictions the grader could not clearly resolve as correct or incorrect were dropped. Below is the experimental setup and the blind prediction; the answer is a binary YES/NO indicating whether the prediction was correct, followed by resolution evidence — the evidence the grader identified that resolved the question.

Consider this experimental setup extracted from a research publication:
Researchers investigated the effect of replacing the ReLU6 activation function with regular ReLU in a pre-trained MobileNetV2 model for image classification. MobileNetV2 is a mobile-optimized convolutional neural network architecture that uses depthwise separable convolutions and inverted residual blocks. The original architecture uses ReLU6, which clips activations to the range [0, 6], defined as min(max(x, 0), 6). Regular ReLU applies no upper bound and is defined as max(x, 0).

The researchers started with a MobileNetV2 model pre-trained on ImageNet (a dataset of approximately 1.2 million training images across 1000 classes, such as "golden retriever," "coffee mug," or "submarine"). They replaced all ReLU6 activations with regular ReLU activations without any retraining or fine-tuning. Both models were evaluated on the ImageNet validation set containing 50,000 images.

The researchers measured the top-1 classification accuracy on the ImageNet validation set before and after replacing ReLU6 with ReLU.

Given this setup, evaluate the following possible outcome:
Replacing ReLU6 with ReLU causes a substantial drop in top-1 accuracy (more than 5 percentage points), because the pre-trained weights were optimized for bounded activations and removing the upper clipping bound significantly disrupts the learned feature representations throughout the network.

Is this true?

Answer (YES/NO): NO